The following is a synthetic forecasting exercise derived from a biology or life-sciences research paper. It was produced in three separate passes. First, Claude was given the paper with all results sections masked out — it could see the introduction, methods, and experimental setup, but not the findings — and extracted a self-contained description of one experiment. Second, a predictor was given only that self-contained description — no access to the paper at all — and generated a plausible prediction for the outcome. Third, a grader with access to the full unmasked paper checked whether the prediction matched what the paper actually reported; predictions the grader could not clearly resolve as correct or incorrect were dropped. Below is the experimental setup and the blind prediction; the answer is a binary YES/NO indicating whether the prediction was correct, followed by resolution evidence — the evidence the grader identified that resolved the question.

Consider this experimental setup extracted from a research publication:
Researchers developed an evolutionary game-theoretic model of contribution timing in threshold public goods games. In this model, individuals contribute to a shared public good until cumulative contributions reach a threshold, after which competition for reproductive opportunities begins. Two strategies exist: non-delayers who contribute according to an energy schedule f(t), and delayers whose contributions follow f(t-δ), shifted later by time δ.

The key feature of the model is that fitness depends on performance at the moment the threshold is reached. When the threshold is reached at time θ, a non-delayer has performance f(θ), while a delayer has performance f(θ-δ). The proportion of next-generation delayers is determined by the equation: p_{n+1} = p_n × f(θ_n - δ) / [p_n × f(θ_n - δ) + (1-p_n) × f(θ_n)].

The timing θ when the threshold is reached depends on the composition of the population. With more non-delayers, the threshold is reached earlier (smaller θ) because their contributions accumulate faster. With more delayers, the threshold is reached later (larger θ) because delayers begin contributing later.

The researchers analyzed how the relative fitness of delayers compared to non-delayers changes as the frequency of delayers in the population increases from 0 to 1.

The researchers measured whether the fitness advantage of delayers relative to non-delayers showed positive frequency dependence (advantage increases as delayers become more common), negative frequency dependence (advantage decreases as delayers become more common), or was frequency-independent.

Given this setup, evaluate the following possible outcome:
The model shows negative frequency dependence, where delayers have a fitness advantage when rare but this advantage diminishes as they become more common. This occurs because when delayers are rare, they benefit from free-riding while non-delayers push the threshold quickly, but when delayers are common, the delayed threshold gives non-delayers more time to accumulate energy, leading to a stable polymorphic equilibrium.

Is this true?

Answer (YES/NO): NO